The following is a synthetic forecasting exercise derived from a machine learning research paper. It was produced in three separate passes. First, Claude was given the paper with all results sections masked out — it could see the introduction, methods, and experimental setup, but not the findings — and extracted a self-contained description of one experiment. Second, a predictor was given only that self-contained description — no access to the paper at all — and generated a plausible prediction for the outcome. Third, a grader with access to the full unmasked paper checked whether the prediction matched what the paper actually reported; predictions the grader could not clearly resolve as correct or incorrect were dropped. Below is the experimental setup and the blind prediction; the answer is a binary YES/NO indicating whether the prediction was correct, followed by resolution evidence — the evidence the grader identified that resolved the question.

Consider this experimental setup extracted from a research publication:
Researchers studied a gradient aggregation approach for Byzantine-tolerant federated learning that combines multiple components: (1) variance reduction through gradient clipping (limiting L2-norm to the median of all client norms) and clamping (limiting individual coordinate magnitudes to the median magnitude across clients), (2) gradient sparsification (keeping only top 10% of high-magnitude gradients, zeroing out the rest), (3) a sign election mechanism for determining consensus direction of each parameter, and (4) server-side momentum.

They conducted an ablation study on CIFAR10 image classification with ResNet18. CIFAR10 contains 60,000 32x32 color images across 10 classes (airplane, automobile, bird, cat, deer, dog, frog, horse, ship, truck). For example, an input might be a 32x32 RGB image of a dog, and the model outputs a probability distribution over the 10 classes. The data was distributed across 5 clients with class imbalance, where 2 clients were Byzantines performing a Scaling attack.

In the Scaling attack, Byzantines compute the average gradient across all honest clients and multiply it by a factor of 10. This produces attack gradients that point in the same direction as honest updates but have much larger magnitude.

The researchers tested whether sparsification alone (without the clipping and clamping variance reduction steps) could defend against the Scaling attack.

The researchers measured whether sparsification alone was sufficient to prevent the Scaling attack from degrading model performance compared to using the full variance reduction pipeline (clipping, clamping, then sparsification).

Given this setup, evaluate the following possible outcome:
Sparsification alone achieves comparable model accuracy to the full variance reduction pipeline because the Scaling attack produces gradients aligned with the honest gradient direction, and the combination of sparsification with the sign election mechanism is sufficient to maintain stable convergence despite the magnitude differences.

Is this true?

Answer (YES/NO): NO